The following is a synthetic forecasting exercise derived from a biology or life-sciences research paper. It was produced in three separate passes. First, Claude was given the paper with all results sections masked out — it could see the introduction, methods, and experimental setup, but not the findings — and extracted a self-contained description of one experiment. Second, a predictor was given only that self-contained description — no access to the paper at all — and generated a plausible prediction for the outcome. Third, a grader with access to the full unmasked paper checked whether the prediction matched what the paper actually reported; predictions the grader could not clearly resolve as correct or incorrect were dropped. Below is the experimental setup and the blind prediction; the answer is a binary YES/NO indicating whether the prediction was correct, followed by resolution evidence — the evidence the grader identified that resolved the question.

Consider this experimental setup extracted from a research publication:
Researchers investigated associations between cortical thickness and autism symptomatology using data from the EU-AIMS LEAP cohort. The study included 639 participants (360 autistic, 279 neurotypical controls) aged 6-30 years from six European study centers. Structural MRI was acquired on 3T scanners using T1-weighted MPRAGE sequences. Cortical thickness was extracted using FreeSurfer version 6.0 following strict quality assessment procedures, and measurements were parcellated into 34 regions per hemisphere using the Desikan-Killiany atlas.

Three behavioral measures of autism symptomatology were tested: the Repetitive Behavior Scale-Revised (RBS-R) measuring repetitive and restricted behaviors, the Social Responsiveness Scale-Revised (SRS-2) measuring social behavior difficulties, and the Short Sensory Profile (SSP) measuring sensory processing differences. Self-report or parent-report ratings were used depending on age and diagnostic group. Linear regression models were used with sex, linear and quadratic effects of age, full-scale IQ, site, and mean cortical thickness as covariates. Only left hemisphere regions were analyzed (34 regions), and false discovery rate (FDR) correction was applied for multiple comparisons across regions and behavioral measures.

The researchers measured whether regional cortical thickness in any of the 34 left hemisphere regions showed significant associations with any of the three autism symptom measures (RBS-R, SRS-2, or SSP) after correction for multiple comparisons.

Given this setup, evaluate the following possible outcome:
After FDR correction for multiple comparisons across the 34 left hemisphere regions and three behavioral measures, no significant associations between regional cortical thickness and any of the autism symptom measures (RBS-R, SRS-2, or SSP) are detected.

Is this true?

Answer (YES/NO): NO